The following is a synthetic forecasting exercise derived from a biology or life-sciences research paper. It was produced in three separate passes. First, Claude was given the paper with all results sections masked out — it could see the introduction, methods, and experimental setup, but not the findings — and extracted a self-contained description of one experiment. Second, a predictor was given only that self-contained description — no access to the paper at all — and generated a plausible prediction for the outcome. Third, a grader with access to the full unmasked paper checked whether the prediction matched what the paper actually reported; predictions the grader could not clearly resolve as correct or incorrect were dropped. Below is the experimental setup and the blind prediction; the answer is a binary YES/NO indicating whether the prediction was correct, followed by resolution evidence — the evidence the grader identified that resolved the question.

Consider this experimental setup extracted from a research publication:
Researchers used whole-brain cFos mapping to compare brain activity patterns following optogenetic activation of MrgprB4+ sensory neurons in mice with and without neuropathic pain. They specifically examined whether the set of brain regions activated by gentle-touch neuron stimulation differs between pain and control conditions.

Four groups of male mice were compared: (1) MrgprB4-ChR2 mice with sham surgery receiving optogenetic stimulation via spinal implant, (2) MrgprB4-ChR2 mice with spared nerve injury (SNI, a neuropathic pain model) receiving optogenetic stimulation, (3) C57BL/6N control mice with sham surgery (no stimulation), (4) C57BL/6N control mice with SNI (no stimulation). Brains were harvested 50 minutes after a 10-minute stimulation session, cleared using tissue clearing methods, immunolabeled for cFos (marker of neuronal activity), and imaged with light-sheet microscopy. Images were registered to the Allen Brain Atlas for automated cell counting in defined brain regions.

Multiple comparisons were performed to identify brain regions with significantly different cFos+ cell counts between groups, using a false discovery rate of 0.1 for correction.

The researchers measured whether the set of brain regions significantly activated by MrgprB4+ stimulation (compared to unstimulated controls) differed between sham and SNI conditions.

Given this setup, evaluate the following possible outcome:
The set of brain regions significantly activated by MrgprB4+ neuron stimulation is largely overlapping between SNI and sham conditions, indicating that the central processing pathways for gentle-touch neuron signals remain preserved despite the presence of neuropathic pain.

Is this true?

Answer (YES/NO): NO